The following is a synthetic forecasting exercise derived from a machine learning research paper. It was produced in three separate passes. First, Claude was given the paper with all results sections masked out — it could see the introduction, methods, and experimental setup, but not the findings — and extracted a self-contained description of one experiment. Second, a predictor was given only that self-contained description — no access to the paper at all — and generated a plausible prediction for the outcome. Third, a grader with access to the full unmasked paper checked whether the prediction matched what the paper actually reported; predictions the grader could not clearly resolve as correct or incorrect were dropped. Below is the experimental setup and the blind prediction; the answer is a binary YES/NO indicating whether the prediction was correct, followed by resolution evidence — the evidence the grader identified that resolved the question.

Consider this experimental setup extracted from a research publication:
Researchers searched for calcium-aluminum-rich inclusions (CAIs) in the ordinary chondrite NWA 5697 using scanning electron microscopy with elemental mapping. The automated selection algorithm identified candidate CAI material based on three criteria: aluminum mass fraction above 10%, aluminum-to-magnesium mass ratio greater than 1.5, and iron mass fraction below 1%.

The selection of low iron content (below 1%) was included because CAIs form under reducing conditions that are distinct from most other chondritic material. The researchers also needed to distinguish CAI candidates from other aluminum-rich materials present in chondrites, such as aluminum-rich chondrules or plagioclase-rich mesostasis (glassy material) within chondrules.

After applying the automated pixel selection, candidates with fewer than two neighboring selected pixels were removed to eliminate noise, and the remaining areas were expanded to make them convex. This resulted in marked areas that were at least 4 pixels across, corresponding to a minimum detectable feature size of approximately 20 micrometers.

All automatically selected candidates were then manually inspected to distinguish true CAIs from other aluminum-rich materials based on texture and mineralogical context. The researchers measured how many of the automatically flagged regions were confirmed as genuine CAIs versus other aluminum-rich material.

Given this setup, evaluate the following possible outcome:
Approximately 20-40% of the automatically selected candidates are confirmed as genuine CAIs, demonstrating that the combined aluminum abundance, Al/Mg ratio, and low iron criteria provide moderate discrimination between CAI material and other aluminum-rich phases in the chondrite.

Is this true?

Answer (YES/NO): NO